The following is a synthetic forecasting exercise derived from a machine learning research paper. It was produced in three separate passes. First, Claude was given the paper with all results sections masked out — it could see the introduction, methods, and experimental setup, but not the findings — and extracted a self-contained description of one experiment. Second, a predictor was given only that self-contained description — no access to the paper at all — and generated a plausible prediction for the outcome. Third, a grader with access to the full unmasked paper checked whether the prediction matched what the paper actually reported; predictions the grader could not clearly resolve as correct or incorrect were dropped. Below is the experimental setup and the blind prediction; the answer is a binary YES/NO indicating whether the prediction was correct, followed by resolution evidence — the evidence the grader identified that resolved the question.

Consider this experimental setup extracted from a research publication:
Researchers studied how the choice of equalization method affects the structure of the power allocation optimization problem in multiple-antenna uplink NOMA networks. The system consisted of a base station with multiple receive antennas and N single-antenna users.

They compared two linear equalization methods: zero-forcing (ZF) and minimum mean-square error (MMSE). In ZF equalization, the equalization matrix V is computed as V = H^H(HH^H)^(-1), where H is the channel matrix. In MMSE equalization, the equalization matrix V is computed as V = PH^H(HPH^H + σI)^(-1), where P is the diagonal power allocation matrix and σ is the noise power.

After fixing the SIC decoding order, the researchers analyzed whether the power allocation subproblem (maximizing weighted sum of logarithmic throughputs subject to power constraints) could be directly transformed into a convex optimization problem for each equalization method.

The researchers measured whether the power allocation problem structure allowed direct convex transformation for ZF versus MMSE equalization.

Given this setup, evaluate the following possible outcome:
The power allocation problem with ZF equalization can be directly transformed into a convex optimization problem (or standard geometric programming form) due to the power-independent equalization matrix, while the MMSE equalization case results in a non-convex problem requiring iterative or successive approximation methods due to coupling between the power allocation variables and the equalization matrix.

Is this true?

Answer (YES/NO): YES